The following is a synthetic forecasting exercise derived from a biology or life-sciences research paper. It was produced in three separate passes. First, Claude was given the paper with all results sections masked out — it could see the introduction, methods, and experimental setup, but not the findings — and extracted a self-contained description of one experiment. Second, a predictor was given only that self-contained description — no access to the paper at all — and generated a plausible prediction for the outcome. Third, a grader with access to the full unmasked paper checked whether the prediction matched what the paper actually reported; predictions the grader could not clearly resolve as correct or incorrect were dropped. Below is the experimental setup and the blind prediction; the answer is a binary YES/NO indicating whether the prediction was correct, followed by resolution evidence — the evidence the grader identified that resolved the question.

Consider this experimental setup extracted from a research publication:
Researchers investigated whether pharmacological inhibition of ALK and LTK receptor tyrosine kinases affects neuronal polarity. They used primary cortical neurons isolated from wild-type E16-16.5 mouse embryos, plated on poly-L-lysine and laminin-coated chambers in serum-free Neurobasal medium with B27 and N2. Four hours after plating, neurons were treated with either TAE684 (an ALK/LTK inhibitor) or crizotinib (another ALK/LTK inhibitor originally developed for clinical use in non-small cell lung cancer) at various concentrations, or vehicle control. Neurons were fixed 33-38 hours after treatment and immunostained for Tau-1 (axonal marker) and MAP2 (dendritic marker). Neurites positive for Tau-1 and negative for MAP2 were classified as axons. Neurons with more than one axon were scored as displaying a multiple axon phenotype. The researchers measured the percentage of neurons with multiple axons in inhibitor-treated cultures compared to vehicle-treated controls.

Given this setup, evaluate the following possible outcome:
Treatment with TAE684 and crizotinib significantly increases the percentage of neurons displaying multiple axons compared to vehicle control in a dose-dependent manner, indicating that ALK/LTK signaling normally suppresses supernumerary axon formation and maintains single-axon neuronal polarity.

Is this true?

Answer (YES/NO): NO